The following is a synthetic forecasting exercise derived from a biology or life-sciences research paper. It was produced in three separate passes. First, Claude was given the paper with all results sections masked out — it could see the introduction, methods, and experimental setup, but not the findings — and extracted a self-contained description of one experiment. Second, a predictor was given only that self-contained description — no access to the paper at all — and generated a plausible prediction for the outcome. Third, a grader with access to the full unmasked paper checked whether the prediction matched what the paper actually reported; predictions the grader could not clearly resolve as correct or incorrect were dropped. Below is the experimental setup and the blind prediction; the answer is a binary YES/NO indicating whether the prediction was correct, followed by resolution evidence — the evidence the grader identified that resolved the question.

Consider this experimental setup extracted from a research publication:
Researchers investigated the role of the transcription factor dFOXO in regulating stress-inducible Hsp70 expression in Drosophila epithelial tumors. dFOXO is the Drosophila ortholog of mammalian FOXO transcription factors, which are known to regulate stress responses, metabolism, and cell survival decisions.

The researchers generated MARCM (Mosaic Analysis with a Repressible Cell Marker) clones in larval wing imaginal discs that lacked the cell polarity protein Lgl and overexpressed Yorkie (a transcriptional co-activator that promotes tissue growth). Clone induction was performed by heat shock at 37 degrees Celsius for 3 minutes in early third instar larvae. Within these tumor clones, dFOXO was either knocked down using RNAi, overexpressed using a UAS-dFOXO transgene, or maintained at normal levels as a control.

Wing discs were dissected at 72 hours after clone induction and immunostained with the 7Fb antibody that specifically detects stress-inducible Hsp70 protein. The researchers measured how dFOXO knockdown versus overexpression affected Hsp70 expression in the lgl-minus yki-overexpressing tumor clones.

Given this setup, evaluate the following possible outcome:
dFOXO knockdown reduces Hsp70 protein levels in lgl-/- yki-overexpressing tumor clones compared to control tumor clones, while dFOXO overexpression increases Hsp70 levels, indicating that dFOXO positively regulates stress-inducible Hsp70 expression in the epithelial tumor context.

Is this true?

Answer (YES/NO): NO